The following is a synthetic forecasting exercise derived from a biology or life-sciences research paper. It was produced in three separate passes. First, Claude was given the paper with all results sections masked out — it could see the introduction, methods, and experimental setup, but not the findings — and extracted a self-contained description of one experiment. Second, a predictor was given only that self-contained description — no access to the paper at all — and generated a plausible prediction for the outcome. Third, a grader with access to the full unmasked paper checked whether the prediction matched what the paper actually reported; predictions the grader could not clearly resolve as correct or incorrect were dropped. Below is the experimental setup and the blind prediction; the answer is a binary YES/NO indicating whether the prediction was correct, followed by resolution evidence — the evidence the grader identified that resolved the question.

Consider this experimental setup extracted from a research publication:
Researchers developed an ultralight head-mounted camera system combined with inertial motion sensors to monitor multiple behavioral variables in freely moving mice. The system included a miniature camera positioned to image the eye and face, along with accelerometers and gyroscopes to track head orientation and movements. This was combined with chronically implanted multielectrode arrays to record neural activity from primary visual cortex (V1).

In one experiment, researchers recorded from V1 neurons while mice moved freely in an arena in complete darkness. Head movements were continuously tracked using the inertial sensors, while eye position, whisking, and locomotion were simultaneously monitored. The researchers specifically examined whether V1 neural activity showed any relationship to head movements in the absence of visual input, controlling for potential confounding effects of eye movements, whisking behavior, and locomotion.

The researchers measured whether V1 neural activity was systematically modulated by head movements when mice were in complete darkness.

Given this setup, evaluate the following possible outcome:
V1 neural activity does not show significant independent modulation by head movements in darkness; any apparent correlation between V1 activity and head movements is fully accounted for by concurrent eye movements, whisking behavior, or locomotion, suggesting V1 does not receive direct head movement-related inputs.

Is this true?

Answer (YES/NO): NO